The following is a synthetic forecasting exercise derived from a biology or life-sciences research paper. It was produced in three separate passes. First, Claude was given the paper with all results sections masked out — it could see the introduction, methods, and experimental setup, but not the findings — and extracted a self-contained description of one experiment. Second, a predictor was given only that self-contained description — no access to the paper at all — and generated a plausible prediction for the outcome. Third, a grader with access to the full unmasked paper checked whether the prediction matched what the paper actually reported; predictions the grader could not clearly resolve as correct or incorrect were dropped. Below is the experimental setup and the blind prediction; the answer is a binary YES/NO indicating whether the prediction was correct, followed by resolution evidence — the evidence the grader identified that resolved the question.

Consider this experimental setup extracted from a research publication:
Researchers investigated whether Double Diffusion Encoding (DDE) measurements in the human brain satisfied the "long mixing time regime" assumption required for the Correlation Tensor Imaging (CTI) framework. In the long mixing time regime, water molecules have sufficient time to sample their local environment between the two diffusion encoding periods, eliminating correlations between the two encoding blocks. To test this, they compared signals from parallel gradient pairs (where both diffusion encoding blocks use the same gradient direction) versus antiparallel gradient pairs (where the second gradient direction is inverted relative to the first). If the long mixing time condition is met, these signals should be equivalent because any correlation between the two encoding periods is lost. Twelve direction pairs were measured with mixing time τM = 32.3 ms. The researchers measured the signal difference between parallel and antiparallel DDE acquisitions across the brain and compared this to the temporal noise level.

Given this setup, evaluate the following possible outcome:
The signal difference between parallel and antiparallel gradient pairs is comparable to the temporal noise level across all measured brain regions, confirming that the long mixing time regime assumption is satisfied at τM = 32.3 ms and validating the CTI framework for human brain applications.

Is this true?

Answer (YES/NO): YES